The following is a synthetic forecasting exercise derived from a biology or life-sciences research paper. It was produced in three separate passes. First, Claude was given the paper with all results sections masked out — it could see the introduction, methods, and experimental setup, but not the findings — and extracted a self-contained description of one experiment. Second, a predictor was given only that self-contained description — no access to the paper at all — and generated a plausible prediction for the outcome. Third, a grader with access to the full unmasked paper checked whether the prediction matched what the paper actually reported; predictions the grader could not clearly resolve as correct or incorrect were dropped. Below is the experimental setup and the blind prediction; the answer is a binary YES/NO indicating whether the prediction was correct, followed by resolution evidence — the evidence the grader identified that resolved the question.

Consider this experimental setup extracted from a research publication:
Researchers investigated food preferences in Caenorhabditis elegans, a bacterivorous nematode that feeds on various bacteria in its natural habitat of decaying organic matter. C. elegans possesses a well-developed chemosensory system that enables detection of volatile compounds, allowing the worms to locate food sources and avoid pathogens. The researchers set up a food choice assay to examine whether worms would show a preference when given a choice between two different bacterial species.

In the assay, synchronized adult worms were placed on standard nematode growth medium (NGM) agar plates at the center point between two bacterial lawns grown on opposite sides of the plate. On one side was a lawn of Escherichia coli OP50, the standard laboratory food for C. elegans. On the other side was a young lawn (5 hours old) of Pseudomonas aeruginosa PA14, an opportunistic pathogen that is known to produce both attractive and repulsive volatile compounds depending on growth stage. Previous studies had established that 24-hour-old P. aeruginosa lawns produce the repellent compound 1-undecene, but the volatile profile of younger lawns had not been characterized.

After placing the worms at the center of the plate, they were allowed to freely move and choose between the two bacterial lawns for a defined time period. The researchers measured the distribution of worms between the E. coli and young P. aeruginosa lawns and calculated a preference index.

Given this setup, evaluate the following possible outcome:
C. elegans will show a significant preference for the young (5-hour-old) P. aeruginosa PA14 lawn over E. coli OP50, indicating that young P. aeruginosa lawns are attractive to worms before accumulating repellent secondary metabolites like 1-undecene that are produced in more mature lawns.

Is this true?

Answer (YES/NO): YES